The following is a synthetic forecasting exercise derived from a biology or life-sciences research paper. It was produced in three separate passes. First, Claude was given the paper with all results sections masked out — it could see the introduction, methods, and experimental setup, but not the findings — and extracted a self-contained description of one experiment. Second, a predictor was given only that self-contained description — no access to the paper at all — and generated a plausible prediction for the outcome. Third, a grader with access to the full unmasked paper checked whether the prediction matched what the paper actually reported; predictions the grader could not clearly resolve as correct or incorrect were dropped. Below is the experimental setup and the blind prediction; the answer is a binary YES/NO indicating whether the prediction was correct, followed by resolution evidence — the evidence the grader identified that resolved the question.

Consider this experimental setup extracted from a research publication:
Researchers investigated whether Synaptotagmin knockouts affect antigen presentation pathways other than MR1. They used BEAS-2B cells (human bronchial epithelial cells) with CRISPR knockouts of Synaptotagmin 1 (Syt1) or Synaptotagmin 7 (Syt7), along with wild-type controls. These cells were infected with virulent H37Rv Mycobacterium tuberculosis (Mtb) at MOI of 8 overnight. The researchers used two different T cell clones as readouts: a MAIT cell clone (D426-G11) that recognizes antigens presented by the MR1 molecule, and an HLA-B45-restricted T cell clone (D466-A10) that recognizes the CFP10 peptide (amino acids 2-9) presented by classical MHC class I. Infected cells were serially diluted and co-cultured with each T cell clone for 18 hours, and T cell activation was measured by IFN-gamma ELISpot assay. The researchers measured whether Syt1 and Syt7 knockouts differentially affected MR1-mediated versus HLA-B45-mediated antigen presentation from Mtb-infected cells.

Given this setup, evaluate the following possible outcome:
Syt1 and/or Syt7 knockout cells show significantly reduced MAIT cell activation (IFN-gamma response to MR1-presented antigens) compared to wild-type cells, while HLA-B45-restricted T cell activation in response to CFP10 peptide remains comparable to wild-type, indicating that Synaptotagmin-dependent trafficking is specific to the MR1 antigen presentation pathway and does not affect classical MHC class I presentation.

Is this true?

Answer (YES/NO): YES